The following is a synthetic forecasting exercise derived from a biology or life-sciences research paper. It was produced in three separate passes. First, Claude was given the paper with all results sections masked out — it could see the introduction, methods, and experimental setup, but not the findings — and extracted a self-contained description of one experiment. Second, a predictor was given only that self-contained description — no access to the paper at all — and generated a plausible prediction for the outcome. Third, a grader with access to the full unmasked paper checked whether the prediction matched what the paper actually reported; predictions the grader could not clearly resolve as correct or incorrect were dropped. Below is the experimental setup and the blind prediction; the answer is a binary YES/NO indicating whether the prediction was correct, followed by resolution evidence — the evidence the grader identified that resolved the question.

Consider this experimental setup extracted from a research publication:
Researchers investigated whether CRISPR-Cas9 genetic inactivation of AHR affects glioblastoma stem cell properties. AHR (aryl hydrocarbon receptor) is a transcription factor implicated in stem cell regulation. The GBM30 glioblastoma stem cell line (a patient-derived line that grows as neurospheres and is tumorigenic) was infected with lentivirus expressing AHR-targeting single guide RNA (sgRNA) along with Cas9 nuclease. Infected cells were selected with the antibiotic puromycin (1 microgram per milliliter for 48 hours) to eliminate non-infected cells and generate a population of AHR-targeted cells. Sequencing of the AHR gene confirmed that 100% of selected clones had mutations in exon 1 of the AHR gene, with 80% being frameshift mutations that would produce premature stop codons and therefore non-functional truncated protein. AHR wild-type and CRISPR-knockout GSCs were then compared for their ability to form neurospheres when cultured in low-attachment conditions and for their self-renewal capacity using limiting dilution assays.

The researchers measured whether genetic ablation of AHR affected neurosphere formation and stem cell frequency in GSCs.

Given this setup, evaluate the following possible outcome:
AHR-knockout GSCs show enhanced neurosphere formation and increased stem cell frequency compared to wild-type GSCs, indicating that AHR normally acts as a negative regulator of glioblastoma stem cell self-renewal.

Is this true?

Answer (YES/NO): NO